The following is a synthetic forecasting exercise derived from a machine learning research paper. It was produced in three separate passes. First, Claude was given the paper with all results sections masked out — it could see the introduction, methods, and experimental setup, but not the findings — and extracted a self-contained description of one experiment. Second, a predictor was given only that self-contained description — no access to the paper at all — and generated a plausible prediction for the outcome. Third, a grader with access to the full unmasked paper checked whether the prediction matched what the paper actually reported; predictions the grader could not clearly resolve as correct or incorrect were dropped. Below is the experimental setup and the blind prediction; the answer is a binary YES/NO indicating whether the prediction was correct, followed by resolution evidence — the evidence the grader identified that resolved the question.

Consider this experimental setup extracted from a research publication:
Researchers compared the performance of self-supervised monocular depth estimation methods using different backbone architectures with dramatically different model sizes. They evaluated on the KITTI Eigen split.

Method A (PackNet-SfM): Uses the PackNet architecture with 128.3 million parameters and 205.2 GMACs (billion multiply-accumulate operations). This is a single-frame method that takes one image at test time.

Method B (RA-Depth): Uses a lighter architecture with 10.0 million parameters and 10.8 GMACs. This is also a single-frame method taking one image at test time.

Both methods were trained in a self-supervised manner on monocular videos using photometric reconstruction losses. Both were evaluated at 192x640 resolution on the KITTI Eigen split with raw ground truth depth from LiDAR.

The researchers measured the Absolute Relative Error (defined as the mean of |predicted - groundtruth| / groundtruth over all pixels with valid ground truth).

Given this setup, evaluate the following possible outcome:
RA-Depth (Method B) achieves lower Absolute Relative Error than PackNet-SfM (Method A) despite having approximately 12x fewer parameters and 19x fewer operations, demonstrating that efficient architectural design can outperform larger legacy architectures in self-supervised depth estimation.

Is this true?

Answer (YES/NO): YES